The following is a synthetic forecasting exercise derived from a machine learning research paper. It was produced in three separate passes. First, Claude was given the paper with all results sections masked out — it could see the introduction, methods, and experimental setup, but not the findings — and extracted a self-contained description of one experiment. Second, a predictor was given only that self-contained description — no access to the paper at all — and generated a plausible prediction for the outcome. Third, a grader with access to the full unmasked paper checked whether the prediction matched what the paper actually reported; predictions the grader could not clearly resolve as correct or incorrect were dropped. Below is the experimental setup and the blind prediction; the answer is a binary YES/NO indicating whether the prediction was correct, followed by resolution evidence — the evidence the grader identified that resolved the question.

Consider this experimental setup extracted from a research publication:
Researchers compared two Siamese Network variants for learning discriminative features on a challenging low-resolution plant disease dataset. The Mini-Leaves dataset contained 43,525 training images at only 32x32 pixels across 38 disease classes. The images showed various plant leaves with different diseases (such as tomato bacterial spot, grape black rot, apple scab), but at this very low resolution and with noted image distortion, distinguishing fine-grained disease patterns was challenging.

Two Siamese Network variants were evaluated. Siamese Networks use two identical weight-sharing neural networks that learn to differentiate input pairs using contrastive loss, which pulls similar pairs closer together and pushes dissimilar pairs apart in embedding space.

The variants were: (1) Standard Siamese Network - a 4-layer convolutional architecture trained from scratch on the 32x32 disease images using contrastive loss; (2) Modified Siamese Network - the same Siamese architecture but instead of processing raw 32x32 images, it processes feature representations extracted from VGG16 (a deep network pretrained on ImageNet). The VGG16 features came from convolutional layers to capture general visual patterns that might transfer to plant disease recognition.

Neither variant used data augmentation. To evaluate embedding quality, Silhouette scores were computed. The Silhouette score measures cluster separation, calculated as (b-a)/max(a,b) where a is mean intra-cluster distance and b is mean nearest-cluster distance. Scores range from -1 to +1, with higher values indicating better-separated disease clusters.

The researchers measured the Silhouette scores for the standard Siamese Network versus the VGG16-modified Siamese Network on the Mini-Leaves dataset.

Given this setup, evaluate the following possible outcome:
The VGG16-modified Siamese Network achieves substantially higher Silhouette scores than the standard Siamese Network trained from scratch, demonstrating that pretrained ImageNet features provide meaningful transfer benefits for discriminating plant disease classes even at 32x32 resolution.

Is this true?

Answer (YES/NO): NO